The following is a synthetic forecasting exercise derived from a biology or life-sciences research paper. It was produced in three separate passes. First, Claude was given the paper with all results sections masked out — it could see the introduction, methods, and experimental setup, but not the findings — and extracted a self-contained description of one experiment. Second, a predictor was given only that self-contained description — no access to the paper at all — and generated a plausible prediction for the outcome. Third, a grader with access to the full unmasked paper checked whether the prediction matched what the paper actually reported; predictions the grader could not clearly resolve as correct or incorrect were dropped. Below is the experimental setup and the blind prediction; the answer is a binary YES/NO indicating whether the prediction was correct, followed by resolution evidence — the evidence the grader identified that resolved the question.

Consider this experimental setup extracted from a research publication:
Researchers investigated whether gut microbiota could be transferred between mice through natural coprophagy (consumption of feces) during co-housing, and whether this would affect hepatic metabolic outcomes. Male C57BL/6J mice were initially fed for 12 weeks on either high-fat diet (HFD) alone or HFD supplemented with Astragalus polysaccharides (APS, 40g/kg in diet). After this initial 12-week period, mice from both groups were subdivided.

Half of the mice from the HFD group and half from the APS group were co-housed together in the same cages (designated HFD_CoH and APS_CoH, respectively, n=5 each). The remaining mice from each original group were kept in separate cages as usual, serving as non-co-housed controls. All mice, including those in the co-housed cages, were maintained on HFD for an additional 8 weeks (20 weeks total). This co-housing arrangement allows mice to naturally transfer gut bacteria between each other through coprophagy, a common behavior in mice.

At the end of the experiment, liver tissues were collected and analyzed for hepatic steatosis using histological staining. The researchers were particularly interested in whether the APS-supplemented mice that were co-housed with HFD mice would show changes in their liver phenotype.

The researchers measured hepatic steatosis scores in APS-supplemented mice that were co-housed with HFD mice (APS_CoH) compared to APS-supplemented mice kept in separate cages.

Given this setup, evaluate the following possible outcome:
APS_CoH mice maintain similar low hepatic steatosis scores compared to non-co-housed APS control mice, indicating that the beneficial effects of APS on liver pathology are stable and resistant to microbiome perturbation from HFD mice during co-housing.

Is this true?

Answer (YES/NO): NO